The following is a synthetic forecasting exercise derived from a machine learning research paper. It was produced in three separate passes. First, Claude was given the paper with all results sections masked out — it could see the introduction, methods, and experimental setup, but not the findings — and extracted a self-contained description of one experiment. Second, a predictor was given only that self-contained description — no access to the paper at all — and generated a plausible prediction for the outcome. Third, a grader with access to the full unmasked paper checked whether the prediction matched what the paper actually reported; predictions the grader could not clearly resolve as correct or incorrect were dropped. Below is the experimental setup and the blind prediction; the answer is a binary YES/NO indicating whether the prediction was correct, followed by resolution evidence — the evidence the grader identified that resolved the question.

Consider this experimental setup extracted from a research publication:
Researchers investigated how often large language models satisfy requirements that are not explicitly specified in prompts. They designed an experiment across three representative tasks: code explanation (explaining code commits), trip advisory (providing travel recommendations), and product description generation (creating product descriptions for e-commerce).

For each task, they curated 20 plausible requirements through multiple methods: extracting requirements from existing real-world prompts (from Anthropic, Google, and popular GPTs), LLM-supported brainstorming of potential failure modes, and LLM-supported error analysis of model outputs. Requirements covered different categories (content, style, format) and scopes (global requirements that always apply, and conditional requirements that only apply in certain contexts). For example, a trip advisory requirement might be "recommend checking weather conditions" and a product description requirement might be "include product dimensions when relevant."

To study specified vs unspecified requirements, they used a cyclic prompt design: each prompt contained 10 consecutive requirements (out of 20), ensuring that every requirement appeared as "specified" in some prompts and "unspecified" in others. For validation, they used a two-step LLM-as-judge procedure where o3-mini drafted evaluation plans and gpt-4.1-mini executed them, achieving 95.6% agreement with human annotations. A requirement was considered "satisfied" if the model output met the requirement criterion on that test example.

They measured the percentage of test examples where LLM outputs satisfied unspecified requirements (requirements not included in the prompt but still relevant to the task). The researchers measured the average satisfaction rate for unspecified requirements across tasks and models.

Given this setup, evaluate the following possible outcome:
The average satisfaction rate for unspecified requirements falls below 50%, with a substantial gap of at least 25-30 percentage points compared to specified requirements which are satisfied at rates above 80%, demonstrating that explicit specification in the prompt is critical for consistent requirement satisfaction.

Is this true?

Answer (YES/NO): NO